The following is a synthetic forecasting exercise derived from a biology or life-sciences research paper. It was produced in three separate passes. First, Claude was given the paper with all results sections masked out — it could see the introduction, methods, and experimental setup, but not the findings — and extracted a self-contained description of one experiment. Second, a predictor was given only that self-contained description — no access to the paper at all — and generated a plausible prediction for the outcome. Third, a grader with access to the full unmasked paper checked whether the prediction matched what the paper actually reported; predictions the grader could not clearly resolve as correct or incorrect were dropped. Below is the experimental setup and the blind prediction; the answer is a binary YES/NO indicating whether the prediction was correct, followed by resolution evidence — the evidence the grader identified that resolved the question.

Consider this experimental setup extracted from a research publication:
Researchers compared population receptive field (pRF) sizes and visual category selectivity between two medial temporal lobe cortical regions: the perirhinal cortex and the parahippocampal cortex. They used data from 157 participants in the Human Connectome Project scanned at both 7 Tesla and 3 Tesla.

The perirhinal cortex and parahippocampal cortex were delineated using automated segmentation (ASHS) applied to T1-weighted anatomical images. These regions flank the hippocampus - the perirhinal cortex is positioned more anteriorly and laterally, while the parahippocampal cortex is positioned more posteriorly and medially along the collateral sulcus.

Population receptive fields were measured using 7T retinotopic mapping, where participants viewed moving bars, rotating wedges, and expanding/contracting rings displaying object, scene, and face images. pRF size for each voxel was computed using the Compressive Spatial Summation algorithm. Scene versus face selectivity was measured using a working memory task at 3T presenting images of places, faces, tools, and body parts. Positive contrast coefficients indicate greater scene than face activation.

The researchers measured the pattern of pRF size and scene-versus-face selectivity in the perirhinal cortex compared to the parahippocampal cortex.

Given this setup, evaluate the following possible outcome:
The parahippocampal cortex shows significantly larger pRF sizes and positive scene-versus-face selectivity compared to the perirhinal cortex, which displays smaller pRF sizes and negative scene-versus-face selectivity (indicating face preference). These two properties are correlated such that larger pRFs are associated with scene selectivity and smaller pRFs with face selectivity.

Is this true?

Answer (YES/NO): NO